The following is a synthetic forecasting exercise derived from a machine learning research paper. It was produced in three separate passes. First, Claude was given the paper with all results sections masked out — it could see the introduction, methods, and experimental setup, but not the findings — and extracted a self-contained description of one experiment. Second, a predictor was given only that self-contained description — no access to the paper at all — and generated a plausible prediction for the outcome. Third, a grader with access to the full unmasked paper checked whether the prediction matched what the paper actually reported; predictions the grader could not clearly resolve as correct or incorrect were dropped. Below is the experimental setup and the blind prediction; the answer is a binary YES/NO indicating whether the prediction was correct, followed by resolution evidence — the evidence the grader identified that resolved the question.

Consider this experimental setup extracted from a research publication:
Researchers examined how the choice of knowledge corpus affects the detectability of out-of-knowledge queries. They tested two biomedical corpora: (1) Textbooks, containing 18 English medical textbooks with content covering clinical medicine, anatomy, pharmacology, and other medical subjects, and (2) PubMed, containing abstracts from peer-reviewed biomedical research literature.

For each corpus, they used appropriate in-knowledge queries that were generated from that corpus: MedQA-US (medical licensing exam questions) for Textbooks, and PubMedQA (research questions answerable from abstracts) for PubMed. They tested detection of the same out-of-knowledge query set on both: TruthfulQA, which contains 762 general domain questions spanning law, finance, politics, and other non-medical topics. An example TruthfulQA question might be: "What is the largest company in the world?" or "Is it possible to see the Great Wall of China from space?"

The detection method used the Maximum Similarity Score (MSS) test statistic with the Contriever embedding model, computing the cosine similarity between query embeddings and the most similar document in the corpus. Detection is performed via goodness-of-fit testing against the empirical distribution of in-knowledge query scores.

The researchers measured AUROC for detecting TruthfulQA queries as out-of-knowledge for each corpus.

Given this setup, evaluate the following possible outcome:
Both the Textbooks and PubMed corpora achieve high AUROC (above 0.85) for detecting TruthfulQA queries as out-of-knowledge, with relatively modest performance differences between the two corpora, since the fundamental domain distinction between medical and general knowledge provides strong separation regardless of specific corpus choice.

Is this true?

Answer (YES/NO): YES